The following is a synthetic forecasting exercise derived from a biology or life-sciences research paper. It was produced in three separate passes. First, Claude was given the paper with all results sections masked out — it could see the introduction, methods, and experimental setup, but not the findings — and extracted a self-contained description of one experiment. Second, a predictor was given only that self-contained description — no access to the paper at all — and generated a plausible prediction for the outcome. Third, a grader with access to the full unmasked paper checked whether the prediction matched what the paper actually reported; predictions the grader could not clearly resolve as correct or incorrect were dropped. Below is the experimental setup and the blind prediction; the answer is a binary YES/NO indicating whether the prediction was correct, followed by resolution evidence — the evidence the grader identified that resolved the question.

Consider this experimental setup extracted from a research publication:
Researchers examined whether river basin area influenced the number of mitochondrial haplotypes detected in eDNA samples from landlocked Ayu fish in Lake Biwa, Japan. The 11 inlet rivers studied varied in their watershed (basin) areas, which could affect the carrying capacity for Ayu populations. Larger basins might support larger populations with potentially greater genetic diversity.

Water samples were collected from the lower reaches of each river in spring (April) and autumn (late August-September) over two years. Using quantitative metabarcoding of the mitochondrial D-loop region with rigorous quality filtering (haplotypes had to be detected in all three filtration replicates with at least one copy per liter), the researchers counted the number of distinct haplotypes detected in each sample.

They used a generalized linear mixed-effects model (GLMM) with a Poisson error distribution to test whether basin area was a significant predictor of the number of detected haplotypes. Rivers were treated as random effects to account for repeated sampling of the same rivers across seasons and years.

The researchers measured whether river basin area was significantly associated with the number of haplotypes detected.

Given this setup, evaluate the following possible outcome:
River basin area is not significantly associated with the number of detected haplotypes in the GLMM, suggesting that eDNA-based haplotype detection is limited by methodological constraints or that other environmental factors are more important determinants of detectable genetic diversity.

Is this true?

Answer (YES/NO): NO